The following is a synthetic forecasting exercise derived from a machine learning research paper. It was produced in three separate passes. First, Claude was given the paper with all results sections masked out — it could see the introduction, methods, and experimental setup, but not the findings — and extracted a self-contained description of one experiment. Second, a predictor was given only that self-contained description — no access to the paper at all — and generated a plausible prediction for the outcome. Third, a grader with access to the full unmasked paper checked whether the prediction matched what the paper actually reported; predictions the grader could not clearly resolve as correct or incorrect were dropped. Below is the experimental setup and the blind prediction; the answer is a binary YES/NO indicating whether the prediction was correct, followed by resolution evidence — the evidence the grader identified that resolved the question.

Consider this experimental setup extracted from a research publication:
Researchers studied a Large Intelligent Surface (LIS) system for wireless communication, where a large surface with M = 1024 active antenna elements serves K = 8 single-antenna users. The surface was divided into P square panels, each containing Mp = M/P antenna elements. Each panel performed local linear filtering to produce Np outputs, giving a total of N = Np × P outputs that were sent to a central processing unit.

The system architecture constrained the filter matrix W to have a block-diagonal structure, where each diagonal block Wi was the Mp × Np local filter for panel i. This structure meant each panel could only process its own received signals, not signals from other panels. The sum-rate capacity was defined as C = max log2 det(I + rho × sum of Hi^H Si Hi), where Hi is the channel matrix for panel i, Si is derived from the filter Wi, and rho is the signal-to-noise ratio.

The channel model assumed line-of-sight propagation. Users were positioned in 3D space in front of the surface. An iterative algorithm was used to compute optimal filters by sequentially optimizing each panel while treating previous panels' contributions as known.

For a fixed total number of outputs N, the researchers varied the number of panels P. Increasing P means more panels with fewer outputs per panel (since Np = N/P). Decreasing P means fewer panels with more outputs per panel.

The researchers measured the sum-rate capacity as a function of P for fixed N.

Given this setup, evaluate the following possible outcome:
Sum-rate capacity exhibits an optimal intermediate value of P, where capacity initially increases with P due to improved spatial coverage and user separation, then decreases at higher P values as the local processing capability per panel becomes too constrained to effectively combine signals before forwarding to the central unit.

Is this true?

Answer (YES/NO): NO